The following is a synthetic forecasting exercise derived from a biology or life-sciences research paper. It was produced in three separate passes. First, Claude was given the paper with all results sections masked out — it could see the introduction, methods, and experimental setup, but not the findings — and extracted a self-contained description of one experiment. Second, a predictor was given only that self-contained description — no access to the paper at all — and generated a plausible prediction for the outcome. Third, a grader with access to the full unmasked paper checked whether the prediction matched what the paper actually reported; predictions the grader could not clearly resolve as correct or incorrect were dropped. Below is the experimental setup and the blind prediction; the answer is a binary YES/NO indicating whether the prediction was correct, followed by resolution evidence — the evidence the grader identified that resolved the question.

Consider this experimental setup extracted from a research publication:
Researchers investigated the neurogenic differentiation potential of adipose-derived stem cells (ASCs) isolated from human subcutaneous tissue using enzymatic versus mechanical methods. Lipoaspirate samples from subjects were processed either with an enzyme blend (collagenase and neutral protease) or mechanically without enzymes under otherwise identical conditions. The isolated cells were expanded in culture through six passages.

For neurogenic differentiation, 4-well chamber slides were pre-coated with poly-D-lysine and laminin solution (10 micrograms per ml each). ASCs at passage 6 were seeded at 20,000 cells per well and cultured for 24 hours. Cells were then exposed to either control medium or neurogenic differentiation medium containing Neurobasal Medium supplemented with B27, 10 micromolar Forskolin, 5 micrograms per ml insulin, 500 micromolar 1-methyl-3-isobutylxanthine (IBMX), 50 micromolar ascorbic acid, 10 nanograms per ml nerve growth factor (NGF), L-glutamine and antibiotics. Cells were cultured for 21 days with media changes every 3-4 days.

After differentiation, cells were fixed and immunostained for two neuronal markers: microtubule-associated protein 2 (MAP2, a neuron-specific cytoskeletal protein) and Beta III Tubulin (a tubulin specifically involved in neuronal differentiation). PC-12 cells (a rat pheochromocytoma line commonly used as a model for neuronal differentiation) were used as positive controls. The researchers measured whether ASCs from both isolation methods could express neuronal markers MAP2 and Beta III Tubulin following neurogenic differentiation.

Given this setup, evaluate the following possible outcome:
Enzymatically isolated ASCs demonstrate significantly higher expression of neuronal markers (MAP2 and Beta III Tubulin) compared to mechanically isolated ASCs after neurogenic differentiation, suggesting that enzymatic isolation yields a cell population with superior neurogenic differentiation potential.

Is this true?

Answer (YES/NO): NO